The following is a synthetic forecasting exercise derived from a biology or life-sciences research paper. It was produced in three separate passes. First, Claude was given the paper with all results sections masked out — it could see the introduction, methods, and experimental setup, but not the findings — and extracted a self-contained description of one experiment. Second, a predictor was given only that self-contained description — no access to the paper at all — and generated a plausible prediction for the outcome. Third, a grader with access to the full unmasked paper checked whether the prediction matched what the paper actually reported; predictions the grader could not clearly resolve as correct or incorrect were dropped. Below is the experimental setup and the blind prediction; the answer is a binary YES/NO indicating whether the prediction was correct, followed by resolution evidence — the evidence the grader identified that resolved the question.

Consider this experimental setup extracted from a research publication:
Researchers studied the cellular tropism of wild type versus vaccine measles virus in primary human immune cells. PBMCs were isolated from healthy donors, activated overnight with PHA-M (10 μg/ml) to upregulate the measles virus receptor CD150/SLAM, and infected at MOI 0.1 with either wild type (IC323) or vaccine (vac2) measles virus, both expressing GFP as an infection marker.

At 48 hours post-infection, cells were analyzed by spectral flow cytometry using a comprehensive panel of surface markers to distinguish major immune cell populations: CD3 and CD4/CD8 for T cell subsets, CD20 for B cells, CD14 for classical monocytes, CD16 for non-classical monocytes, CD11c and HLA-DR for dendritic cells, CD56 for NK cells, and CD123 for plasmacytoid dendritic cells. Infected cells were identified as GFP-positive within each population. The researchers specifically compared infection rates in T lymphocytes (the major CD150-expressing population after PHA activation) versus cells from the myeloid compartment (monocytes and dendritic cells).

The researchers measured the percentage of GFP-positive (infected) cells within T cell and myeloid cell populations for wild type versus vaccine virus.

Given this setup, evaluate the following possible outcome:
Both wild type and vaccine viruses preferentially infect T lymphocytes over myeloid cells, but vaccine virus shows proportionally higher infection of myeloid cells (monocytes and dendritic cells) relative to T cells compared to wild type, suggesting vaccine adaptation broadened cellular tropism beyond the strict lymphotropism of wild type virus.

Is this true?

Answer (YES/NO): YES